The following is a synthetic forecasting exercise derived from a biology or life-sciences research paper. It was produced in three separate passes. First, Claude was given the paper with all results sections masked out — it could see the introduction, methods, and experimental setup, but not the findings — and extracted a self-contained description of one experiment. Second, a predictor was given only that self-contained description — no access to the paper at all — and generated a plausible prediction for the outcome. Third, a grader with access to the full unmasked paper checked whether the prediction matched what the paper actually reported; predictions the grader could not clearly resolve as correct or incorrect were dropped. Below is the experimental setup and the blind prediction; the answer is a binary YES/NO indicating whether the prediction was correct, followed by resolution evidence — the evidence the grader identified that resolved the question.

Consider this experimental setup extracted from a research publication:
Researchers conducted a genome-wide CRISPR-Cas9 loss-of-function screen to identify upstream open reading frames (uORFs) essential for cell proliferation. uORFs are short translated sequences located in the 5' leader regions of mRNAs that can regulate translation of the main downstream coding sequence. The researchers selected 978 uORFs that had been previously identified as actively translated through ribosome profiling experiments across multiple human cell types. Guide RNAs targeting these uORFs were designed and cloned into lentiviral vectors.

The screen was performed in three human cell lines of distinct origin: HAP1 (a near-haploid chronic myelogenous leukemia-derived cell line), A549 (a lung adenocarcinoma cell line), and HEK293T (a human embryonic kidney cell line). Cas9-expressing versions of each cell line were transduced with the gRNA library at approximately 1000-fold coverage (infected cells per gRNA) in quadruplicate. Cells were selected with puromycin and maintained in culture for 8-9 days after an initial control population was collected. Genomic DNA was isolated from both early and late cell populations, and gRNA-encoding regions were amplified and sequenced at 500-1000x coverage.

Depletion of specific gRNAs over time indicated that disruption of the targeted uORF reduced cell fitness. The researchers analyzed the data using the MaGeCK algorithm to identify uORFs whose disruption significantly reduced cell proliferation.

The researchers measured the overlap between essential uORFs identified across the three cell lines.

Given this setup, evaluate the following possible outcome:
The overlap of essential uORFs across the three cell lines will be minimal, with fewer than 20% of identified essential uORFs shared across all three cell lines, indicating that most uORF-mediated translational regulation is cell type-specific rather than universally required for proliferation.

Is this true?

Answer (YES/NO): YES